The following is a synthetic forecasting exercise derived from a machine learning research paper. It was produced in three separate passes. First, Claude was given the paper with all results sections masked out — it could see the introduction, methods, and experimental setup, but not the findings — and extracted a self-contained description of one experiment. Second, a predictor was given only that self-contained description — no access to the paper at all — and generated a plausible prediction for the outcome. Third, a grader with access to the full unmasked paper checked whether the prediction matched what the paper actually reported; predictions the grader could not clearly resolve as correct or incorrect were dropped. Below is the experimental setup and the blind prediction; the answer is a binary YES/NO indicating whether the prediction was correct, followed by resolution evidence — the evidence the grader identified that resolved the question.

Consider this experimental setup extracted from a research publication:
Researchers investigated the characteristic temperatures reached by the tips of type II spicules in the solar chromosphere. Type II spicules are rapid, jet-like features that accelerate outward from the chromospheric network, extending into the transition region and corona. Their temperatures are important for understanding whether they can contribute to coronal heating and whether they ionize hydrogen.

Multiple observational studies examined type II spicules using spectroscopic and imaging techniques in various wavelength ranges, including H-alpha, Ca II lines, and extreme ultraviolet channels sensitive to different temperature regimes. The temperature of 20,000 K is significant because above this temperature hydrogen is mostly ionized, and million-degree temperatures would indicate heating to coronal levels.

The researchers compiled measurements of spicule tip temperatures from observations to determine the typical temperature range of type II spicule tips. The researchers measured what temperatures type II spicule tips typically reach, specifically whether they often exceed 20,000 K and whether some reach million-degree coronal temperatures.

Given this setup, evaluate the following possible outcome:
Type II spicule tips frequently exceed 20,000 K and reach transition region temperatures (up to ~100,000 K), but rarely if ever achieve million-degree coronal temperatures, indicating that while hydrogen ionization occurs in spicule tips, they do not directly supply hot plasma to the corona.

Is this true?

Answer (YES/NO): NO